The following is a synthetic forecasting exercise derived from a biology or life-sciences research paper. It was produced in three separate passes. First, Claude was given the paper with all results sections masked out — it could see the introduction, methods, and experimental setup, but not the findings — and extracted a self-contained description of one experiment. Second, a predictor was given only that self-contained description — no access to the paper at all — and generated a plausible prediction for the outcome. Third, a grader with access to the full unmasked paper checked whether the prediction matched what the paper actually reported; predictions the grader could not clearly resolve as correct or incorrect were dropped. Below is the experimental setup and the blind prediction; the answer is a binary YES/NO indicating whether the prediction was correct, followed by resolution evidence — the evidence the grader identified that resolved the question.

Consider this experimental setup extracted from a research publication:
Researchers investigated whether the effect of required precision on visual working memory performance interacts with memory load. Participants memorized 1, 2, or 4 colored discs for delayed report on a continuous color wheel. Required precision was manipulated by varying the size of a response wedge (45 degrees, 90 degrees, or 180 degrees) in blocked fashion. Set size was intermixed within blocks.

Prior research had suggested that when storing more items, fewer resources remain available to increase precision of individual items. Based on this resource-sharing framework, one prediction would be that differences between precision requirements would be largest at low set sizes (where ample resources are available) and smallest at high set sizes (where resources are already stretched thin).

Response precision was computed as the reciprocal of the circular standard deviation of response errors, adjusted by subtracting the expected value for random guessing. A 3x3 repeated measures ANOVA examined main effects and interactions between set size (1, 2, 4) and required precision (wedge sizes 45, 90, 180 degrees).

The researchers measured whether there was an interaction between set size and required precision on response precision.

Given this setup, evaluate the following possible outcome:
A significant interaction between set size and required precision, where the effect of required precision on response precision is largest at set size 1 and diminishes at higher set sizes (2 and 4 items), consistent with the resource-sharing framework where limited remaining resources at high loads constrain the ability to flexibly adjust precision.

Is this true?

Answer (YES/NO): NO